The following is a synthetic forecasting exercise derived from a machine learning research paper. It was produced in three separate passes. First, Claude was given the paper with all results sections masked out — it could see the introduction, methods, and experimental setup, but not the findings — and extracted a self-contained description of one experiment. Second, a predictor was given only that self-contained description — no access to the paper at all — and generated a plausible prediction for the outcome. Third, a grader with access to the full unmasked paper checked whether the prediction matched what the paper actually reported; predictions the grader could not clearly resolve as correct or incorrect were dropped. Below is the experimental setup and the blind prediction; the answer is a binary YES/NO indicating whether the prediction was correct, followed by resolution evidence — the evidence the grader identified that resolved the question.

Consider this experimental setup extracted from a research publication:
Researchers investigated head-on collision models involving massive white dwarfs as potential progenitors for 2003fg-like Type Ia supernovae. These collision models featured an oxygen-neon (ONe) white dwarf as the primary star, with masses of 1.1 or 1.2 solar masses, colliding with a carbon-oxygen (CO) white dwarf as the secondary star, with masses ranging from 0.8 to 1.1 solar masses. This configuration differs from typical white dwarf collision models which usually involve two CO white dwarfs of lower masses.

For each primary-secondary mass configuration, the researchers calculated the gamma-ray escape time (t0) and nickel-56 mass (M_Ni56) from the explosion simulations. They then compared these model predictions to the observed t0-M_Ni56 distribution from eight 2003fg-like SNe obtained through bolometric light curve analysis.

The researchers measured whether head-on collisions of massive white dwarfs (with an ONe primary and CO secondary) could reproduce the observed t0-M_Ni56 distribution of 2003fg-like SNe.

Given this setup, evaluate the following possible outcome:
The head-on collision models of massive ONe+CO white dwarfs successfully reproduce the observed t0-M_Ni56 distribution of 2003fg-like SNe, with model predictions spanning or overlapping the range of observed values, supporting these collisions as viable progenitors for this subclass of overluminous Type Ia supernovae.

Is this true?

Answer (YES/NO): YES